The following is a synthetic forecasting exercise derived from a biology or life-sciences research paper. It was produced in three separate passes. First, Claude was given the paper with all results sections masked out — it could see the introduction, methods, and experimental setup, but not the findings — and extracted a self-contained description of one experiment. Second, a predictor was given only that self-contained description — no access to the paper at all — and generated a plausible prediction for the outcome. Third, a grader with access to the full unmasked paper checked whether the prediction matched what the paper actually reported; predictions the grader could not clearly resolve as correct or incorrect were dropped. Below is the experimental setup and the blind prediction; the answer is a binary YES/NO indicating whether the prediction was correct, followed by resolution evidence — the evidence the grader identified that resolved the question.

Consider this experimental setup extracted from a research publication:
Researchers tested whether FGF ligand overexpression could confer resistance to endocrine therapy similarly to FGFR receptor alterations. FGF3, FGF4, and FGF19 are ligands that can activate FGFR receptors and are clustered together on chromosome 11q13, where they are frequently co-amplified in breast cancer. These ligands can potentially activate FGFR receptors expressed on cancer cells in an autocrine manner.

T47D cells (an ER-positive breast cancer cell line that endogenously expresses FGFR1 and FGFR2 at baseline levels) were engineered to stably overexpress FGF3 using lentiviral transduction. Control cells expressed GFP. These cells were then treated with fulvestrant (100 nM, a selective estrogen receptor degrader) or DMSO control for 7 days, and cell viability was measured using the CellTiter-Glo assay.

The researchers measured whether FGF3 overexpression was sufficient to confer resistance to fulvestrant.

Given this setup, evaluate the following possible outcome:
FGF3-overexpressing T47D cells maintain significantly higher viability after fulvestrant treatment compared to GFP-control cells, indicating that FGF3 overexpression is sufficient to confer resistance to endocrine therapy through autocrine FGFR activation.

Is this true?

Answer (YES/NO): YES